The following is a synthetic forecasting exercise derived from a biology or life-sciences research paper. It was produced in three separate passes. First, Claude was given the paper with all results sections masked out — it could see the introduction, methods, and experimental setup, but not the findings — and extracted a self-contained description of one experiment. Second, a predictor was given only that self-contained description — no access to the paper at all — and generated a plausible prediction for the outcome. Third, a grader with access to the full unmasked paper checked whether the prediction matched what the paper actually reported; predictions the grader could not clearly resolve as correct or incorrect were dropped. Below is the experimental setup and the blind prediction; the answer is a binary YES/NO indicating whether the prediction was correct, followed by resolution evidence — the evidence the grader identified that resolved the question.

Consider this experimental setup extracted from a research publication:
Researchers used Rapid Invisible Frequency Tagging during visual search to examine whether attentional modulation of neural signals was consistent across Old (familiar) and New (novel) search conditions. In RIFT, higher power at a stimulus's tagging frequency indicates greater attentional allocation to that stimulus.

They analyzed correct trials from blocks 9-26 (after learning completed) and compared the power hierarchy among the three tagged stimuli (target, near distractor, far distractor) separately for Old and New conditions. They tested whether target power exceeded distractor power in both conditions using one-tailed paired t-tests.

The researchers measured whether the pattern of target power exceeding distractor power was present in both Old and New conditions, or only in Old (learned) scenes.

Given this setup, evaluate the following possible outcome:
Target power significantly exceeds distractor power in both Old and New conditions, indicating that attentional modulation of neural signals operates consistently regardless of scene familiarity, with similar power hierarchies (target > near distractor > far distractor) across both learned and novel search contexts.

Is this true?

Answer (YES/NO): NO